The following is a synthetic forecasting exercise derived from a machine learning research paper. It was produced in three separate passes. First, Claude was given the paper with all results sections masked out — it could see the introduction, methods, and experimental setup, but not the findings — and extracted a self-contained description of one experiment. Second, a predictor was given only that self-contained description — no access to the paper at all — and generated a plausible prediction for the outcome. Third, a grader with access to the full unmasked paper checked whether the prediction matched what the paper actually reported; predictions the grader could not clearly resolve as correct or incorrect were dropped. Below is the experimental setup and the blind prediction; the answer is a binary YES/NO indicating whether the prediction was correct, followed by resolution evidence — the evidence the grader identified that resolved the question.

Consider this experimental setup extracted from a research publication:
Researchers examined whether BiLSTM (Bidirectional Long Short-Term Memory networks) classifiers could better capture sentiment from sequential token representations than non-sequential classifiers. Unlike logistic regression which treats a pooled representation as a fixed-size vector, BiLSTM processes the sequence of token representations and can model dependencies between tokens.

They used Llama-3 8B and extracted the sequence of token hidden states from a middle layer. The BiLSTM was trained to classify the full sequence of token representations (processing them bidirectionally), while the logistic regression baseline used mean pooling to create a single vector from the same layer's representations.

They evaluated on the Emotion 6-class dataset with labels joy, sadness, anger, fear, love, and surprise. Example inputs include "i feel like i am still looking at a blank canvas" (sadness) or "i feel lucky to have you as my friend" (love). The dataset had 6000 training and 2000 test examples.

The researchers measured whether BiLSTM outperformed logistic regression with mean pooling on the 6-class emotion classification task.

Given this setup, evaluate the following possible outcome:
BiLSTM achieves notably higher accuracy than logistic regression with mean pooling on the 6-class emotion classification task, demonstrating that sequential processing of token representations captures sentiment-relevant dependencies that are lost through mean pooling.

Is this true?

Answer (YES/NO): NO